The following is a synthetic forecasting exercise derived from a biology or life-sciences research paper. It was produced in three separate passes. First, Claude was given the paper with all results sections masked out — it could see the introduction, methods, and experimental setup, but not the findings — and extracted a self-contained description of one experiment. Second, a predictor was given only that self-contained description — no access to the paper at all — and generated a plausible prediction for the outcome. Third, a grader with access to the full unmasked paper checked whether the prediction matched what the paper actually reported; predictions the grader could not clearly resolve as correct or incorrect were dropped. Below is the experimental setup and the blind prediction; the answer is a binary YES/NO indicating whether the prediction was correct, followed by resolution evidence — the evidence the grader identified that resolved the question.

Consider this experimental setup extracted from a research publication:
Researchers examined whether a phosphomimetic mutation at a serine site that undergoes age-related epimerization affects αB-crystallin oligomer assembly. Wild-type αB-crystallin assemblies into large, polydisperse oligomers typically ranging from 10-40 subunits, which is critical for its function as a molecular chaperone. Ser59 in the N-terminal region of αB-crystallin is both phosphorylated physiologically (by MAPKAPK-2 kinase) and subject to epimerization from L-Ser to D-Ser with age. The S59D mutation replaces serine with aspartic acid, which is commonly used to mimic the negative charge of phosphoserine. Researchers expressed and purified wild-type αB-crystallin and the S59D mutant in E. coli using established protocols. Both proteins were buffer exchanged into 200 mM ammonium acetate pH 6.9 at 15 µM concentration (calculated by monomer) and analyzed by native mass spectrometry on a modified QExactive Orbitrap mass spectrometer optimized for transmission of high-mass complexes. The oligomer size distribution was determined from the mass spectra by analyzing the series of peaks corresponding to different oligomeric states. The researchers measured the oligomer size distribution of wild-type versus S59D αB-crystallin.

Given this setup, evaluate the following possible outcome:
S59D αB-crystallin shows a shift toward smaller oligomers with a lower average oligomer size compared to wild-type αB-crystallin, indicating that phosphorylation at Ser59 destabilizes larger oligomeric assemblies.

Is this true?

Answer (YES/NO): YES